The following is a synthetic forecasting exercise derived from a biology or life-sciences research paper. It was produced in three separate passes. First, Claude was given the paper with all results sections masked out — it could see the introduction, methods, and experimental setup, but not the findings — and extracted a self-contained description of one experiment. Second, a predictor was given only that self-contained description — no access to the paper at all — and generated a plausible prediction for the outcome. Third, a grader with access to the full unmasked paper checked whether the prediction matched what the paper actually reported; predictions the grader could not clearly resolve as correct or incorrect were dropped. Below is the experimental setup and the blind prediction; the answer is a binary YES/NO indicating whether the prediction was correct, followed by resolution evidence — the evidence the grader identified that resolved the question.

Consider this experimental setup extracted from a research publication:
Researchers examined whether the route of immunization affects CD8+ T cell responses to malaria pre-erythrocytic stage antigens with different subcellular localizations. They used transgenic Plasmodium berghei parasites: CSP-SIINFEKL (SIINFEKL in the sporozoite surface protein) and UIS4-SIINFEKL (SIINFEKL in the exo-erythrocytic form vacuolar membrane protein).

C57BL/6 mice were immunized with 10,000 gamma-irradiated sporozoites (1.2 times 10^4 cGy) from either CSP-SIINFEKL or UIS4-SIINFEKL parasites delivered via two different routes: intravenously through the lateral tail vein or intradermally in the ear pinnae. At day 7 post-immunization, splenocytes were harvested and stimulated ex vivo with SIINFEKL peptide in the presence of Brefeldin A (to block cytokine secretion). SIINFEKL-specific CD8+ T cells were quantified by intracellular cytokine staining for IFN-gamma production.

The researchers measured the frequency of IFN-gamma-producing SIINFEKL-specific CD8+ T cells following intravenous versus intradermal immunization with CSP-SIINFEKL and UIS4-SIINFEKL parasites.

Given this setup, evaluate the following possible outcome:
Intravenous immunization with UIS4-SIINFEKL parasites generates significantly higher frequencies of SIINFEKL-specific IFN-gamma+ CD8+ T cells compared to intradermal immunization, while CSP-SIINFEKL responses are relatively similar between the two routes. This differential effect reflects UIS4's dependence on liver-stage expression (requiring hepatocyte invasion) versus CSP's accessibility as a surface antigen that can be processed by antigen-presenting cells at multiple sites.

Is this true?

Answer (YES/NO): NO